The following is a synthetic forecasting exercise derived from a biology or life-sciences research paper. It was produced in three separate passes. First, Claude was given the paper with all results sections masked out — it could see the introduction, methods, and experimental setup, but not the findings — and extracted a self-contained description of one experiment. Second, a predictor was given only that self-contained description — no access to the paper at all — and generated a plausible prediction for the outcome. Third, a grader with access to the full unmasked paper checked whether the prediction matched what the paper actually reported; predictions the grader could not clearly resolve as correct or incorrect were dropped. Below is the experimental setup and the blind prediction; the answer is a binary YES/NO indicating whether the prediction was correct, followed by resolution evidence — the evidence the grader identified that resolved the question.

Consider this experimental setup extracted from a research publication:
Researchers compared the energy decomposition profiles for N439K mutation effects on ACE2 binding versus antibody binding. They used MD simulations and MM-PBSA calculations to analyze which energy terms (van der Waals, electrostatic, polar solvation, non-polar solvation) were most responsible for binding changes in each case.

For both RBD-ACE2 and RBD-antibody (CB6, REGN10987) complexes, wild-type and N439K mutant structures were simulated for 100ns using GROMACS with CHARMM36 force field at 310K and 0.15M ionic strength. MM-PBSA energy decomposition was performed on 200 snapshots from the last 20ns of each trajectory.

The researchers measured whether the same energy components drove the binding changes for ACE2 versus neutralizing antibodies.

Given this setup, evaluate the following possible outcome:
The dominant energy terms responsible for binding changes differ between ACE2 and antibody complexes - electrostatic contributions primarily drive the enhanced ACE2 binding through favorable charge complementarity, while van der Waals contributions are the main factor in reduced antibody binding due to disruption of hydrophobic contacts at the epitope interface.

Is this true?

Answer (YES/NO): NO